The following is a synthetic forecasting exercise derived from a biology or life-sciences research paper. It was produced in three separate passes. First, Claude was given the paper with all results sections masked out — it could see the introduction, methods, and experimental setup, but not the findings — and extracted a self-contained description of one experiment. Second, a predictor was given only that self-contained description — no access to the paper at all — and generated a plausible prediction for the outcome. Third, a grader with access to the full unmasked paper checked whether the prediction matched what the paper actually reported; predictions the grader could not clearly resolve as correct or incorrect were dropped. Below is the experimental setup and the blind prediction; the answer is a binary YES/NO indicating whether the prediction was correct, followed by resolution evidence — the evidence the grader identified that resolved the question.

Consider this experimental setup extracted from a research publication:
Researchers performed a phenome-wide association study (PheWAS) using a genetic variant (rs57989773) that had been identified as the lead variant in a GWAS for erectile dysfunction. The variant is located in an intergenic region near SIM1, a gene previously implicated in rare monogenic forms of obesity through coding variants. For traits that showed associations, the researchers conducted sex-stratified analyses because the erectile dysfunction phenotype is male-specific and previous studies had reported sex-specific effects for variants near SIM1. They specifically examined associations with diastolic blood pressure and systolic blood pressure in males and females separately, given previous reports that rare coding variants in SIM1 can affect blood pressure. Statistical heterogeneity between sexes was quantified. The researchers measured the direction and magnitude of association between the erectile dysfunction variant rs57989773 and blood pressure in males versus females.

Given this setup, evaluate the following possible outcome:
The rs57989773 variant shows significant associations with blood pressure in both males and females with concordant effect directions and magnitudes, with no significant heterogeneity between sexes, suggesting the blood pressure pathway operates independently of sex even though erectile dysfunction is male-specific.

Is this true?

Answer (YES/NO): NO